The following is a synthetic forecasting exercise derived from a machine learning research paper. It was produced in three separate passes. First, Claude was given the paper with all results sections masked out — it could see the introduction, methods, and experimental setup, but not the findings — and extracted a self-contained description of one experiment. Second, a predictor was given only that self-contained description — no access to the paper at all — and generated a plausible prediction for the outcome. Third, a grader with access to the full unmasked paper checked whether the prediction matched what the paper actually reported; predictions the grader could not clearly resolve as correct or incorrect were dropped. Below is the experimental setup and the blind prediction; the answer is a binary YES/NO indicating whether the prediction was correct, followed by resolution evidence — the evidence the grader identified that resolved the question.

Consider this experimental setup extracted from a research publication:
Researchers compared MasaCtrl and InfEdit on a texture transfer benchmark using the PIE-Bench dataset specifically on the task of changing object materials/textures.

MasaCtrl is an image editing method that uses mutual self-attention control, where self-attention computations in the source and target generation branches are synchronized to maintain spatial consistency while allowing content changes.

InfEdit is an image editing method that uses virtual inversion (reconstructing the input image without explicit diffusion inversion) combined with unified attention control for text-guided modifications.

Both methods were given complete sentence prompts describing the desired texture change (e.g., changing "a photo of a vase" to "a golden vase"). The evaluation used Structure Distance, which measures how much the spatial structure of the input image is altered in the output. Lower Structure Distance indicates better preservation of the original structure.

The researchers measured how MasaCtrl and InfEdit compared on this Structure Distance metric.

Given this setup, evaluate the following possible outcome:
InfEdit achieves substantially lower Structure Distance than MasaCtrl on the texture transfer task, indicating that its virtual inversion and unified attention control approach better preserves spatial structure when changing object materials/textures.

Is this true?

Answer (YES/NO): YES